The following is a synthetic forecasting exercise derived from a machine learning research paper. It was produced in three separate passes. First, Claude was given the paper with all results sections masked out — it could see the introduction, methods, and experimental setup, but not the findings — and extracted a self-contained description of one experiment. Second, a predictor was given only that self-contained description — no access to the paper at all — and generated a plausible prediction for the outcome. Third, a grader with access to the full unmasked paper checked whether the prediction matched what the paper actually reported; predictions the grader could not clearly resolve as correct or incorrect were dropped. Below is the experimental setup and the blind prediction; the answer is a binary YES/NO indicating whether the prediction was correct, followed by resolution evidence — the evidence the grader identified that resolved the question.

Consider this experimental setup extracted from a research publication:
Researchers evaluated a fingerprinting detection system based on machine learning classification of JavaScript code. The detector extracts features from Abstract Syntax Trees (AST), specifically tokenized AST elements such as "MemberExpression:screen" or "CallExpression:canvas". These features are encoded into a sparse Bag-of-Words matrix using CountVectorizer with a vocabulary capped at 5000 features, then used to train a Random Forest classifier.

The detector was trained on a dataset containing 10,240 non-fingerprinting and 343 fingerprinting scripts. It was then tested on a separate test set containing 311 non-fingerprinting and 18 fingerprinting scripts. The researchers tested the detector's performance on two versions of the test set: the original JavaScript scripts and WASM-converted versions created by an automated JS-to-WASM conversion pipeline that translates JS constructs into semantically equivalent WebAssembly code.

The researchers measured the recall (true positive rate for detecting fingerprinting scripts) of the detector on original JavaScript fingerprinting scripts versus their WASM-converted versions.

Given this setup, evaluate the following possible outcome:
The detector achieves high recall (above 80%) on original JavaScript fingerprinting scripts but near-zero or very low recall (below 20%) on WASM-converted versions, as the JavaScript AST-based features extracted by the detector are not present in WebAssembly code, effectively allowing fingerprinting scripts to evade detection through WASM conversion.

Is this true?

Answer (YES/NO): NO